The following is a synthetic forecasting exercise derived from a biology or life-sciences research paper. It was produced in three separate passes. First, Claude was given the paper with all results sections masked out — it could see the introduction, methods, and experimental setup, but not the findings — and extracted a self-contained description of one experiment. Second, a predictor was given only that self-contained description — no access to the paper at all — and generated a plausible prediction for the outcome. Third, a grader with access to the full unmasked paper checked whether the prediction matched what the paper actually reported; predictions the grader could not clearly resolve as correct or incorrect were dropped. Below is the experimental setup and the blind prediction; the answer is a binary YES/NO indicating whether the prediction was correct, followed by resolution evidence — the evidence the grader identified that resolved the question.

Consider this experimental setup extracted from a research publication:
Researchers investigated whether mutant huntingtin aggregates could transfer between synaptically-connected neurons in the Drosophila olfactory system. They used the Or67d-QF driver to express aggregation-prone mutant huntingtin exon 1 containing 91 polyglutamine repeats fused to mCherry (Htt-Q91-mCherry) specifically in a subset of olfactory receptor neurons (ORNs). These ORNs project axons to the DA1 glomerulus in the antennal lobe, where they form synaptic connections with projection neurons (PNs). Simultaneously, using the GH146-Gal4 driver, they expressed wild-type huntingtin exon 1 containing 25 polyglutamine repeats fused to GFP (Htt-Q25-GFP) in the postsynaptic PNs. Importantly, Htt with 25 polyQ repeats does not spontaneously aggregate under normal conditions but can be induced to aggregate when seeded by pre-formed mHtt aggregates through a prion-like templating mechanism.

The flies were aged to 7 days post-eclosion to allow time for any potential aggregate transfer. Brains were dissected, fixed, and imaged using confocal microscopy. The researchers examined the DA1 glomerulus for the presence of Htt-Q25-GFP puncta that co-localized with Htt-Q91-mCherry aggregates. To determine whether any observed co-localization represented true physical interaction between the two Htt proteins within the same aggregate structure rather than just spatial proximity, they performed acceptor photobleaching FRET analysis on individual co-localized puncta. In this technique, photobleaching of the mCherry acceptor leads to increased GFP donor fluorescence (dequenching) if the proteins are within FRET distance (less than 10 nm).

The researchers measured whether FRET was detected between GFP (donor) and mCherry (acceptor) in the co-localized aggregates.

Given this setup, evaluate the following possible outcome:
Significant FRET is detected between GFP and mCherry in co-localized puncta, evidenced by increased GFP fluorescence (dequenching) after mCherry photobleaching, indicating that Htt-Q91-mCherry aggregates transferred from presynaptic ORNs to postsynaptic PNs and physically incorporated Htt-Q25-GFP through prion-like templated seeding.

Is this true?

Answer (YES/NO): YES